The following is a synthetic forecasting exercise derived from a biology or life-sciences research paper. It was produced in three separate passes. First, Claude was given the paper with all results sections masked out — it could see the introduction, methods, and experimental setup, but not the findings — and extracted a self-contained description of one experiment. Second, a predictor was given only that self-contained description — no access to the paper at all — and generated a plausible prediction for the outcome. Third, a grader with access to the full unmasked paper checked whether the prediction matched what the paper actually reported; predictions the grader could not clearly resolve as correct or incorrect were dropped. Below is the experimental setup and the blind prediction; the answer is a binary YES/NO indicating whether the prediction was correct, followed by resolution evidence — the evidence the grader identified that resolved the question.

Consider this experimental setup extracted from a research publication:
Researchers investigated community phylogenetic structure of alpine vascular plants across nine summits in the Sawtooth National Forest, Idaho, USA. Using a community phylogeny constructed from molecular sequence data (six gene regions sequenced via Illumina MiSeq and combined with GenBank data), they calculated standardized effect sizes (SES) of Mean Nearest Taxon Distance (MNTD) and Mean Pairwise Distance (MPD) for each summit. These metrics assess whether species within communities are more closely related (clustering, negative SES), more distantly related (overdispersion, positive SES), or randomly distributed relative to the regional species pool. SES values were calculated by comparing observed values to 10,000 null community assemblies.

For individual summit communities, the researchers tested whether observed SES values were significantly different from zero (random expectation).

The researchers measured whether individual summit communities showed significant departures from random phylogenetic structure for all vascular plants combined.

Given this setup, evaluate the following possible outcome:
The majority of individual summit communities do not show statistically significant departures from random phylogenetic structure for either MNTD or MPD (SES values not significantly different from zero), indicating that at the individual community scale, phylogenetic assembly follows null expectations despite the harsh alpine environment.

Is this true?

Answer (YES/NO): YES